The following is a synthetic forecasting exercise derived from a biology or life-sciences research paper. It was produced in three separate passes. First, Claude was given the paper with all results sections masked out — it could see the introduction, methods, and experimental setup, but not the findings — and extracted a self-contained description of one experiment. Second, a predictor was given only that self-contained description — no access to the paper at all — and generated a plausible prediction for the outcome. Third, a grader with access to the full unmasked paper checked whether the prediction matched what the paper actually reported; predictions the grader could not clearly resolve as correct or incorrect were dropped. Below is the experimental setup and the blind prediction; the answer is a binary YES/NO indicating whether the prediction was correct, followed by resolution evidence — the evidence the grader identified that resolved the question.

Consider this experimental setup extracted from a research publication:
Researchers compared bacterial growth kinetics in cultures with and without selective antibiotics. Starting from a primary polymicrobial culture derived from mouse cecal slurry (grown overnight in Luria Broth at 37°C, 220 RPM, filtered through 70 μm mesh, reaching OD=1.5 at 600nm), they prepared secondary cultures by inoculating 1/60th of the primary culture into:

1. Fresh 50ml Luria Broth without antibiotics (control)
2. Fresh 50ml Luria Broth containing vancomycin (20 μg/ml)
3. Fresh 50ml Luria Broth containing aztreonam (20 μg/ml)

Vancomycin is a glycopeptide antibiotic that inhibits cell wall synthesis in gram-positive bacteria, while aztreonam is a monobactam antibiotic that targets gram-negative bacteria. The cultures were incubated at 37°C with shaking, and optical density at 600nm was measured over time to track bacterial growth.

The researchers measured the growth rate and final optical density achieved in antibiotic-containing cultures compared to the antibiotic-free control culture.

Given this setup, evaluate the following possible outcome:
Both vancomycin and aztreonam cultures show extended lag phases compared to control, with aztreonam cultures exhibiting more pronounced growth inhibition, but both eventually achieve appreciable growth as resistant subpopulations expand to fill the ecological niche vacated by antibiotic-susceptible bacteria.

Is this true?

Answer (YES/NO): NO